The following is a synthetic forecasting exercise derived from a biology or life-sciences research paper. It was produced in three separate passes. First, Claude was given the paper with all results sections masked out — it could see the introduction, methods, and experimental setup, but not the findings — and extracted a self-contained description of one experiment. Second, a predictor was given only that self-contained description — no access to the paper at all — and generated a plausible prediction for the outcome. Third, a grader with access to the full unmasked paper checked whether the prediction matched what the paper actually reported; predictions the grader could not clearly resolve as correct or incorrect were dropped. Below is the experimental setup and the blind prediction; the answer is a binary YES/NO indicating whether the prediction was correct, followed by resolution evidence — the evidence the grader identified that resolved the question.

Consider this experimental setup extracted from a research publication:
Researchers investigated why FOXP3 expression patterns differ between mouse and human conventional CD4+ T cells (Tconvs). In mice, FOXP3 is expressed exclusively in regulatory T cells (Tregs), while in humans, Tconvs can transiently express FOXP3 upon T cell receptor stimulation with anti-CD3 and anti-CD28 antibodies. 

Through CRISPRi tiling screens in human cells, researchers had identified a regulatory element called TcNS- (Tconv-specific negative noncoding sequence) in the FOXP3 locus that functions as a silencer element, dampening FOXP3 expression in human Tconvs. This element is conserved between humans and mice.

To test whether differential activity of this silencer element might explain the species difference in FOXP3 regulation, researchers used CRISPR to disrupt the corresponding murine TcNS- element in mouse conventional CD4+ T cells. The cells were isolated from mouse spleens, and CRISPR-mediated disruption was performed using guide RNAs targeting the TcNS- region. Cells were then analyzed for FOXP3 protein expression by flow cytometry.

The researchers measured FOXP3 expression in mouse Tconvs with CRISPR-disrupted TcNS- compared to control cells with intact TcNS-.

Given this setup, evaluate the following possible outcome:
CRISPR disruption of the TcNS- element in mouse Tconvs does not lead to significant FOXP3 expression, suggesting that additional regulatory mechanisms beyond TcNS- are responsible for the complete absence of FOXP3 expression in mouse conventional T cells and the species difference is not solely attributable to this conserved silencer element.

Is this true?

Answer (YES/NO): NO